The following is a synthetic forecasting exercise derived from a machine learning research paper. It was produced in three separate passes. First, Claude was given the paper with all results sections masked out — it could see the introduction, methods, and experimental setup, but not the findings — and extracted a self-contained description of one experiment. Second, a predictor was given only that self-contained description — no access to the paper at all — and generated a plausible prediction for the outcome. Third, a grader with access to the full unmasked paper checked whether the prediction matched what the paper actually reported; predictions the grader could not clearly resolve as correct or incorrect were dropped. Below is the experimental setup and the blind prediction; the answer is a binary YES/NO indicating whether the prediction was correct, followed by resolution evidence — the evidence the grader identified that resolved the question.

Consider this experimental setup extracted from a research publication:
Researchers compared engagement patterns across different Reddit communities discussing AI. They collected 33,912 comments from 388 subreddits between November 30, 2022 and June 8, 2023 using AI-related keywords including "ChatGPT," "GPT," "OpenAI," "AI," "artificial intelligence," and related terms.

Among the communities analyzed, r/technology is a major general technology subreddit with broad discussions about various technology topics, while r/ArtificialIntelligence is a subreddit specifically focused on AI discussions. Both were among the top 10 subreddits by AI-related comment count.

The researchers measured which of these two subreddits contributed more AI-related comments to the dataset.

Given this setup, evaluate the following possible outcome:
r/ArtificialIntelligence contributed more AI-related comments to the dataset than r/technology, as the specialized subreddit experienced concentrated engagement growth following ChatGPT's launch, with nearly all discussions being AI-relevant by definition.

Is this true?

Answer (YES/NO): NO